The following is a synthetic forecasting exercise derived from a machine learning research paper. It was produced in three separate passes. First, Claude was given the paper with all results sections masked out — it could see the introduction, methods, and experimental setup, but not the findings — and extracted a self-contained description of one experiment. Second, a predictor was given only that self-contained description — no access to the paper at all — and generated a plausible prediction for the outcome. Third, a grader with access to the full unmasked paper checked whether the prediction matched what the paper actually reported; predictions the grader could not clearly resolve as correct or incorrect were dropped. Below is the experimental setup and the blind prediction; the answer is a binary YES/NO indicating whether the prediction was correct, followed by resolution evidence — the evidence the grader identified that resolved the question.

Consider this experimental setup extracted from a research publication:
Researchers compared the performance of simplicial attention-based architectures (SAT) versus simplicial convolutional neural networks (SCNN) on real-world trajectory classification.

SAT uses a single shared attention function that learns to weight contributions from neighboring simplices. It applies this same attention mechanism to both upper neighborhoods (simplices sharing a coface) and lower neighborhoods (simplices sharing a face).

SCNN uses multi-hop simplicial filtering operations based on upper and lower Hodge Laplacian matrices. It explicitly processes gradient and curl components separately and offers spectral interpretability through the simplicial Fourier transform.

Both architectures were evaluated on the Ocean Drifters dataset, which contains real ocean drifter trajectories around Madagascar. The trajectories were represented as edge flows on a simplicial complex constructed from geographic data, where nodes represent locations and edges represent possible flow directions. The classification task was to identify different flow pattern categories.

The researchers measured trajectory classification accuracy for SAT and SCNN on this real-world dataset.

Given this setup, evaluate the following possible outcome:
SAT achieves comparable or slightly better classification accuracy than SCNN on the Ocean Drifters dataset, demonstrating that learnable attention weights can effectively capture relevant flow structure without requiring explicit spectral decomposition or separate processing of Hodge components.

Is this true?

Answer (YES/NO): NO